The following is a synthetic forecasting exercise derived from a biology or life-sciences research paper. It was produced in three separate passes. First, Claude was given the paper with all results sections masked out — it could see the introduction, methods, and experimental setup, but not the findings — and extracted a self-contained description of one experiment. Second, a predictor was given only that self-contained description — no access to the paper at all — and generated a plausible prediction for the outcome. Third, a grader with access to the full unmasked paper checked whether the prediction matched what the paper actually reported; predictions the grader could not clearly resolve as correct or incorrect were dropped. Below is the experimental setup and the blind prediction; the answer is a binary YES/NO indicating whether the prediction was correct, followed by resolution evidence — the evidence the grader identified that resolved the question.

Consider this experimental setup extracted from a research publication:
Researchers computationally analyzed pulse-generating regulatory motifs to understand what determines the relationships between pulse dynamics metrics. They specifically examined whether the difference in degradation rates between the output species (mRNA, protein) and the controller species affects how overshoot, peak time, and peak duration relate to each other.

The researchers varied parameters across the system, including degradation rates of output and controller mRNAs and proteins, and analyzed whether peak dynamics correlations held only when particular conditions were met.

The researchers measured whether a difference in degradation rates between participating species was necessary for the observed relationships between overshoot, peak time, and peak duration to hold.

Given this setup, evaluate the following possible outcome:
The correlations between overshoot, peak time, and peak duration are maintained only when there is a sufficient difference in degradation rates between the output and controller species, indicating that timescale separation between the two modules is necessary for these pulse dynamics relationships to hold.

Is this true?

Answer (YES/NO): YES